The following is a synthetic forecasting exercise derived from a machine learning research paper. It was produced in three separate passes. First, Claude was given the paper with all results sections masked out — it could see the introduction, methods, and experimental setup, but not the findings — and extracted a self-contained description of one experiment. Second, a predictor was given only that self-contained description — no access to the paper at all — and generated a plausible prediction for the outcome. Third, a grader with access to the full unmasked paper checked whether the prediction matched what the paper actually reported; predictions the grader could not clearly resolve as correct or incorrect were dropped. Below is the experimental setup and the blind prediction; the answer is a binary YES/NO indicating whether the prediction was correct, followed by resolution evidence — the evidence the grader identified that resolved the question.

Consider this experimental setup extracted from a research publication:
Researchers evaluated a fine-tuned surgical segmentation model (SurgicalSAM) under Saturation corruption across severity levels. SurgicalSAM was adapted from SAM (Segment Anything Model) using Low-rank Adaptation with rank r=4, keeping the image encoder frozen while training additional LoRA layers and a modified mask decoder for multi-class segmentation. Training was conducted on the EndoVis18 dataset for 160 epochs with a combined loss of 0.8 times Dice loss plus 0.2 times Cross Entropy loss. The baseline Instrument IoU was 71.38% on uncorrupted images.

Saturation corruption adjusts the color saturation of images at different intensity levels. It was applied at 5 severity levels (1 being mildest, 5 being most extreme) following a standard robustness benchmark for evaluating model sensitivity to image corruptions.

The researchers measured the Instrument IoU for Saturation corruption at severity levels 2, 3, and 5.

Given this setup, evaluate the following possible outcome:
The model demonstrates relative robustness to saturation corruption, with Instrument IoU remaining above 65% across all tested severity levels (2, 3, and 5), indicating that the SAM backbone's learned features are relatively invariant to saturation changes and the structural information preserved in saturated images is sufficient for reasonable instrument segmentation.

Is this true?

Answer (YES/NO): NO